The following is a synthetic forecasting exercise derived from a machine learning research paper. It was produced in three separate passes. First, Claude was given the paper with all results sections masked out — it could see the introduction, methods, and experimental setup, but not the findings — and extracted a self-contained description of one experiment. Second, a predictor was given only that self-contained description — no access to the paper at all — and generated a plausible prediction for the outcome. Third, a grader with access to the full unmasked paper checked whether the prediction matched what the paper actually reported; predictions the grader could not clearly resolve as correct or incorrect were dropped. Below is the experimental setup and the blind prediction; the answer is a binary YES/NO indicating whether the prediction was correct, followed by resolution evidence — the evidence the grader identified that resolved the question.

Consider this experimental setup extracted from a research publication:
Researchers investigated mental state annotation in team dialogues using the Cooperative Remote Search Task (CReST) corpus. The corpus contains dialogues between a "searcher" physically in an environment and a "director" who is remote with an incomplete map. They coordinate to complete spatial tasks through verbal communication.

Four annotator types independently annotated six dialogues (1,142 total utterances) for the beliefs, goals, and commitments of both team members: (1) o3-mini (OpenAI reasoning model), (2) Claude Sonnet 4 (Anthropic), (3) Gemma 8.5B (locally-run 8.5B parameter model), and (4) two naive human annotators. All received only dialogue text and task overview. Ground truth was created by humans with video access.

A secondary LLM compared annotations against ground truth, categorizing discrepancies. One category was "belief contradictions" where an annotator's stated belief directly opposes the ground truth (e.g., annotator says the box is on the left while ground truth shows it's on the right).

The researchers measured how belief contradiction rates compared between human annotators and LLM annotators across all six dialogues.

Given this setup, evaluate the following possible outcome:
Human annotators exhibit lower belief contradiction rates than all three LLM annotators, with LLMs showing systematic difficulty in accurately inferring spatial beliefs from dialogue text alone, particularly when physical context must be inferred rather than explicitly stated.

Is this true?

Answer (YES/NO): NO